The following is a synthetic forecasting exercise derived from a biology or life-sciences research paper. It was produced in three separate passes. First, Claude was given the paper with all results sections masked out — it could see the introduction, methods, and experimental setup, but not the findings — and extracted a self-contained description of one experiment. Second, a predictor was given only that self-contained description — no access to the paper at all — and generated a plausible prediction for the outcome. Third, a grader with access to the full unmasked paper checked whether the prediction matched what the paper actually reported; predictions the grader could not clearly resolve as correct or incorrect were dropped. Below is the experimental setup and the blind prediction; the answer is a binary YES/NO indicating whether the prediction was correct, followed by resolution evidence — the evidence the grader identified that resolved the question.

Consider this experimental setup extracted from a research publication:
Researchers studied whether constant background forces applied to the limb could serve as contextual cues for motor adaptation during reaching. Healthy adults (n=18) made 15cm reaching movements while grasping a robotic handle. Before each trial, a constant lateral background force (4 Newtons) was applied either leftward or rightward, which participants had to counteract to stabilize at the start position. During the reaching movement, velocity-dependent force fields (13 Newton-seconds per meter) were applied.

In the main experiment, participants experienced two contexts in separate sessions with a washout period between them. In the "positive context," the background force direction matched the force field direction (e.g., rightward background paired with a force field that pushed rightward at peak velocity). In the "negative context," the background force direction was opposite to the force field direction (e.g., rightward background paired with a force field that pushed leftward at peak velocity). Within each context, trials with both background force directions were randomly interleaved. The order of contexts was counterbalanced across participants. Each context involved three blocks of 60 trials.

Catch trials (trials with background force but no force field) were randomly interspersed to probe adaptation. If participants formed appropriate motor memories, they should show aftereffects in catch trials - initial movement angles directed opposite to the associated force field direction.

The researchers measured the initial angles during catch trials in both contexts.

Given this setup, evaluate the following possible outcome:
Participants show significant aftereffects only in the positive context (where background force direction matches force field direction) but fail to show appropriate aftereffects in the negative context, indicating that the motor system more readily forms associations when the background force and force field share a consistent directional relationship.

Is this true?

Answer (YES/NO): NO